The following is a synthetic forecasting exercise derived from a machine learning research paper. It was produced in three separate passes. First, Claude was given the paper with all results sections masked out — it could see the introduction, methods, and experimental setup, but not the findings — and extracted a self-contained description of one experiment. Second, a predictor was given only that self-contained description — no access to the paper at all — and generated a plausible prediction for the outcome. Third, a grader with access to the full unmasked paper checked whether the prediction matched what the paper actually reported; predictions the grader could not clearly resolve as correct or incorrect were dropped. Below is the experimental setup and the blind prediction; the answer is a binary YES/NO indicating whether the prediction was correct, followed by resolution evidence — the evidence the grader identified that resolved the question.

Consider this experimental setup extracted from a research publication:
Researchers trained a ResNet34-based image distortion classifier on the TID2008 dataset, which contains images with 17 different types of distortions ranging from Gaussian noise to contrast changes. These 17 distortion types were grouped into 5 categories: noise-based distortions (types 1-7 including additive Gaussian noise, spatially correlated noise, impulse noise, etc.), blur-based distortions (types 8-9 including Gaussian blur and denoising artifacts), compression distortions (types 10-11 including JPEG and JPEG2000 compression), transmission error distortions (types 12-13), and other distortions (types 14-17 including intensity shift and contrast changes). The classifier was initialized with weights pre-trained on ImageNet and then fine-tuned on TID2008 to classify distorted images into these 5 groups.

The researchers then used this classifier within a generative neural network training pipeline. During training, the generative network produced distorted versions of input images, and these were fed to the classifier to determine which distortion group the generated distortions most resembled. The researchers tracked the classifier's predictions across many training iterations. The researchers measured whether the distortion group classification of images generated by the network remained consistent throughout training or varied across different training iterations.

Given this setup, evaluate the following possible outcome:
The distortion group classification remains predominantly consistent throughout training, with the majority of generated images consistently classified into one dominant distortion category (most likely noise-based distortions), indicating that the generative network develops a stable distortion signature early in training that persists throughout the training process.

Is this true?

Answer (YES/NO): NO